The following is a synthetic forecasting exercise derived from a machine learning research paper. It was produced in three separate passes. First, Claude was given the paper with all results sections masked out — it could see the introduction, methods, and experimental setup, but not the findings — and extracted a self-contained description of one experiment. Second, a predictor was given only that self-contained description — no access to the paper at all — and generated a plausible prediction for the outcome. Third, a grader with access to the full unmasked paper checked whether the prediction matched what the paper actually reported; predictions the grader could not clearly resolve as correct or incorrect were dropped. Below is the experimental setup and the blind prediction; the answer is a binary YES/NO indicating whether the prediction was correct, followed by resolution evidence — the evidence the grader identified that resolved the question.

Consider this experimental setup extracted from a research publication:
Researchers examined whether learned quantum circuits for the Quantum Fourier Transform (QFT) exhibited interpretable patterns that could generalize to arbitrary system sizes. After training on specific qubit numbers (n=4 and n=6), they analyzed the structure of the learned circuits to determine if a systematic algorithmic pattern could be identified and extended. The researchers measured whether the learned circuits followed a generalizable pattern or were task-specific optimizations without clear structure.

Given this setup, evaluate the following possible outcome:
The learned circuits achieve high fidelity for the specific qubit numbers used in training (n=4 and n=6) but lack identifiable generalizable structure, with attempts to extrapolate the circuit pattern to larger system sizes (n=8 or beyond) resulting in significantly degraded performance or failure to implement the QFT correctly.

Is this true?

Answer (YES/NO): NO